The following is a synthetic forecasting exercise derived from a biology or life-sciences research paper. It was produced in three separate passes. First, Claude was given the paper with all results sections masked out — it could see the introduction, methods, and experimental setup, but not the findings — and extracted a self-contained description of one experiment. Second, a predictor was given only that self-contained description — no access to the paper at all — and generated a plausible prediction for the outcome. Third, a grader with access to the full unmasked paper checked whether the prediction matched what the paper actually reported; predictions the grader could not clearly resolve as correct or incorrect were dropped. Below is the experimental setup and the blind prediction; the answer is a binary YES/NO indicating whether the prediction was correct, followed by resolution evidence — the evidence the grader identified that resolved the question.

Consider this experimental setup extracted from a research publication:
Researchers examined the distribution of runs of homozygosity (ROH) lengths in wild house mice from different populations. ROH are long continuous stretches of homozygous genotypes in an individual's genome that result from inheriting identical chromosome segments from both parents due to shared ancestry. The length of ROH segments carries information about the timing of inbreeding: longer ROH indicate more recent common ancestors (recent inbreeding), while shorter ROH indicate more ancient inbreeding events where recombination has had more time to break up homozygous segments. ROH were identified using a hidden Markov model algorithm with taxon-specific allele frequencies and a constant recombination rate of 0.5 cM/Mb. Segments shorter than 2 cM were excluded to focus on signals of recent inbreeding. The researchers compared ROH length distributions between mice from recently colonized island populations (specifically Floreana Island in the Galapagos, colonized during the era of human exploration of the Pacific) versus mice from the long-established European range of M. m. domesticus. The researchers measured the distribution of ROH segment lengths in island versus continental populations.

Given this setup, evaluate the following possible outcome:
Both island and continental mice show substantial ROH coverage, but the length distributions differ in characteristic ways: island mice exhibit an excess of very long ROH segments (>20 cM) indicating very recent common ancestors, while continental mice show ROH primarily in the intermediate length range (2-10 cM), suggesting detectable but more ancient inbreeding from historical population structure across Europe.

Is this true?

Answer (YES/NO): NO